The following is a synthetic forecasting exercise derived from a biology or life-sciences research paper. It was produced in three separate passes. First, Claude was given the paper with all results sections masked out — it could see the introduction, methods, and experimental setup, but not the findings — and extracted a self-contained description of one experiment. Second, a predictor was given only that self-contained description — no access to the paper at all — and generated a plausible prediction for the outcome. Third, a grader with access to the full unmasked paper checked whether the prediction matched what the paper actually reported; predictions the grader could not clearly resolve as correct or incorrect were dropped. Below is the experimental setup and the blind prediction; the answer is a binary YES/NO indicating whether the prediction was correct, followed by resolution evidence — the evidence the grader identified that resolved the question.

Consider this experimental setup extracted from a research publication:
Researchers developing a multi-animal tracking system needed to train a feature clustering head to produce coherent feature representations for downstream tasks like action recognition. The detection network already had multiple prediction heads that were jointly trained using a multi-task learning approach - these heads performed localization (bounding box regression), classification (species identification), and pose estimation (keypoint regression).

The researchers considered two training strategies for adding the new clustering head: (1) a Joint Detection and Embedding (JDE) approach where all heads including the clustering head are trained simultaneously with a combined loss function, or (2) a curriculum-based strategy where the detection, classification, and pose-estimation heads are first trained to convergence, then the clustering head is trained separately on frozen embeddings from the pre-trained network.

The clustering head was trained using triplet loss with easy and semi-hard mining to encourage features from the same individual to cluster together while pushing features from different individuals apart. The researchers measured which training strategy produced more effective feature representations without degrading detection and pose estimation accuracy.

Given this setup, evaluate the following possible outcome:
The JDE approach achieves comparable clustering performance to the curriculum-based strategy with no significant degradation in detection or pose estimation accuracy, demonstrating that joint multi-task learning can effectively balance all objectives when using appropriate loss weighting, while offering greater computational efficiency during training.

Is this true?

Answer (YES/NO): NO